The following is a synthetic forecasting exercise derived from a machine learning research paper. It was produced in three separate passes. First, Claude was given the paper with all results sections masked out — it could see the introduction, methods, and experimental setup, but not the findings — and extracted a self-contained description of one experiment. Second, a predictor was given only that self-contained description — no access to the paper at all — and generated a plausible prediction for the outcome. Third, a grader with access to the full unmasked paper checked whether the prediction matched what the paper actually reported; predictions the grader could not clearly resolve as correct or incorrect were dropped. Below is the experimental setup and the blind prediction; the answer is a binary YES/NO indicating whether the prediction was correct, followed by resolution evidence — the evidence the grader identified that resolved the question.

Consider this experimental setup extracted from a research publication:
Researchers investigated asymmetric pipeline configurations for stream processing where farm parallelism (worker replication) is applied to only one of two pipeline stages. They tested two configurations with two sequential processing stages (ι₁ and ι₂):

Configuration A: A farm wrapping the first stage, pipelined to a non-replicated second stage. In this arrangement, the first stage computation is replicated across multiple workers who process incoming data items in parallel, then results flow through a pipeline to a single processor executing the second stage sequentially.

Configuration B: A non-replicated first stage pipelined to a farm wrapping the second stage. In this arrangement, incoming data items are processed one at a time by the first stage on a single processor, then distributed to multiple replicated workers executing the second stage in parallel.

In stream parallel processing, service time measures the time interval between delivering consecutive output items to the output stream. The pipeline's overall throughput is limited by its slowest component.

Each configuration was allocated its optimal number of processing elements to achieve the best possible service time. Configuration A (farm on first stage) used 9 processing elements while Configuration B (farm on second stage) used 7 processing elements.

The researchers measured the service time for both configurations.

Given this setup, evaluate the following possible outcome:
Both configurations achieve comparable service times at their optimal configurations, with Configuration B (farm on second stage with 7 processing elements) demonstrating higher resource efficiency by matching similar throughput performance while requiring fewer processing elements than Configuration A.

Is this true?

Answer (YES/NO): NO